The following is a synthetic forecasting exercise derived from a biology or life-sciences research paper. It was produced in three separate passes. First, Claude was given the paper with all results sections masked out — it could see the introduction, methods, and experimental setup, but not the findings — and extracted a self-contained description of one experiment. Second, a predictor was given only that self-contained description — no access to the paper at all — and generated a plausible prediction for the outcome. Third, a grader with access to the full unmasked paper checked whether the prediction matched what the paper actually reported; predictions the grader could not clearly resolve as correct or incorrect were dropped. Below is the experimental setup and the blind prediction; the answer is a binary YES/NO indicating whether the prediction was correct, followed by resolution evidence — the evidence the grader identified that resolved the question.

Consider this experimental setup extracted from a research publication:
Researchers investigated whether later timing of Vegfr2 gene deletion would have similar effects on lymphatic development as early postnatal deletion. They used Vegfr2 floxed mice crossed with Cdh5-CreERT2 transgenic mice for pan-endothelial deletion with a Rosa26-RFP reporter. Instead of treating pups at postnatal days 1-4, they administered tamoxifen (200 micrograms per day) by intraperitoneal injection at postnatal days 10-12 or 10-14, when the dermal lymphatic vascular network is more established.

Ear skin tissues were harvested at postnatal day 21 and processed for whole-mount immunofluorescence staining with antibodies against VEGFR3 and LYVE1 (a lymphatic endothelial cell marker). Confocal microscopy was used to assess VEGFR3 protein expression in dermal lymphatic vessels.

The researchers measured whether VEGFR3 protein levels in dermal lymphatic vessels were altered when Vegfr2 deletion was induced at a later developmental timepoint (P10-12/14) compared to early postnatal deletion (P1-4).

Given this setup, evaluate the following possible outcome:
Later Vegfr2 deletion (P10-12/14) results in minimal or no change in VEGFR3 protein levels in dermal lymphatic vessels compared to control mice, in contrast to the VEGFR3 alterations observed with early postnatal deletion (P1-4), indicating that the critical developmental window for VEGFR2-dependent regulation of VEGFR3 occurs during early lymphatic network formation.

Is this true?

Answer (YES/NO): NO